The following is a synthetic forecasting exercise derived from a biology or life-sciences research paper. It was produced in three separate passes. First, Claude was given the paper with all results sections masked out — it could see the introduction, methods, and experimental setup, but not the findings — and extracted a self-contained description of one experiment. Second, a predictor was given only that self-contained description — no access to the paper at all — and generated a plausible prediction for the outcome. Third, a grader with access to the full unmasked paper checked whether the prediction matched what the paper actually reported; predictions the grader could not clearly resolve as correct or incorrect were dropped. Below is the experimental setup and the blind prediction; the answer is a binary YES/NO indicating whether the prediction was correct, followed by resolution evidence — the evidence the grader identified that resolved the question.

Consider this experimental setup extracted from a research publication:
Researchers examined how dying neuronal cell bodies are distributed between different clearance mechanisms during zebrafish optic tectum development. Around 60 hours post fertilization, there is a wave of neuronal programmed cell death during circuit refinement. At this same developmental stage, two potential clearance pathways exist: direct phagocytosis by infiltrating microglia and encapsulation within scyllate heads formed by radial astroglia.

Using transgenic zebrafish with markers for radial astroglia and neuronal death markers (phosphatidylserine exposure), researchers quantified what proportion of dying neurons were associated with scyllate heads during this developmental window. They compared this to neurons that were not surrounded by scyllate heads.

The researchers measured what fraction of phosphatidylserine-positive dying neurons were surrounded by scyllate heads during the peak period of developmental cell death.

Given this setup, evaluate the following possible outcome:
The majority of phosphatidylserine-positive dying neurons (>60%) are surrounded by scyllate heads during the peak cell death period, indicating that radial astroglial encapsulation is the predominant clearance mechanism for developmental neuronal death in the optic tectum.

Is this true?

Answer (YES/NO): NO